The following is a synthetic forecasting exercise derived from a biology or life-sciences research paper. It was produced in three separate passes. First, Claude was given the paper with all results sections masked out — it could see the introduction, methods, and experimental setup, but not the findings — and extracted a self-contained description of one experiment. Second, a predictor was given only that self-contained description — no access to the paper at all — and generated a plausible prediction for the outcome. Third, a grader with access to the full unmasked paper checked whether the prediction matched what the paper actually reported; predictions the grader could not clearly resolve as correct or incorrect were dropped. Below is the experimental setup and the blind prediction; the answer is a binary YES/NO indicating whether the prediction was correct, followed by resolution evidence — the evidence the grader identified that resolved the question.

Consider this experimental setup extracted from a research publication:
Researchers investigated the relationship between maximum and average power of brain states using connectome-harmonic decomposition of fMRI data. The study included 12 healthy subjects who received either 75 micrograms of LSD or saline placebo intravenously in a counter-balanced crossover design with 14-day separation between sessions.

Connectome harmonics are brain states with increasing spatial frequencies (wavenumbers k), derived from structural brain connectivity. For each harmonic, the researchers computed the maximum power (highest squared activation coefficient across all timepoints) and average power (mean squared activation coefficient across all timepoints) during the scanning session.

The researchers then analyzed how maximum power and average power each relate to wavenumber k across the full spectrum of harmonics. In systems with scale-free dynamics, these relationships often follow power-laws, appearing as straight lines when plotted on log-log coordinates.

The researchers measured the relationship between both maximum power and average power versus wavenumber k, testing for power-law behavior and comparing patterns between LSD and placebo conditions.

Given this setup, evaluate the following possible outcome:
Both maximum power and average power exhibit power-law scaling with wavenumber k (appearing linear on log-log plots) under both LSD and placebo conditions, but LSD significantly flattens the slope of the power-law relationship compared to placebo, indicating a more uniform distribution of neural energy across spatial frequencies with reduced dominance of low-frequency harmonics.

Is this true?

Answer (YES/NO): YES